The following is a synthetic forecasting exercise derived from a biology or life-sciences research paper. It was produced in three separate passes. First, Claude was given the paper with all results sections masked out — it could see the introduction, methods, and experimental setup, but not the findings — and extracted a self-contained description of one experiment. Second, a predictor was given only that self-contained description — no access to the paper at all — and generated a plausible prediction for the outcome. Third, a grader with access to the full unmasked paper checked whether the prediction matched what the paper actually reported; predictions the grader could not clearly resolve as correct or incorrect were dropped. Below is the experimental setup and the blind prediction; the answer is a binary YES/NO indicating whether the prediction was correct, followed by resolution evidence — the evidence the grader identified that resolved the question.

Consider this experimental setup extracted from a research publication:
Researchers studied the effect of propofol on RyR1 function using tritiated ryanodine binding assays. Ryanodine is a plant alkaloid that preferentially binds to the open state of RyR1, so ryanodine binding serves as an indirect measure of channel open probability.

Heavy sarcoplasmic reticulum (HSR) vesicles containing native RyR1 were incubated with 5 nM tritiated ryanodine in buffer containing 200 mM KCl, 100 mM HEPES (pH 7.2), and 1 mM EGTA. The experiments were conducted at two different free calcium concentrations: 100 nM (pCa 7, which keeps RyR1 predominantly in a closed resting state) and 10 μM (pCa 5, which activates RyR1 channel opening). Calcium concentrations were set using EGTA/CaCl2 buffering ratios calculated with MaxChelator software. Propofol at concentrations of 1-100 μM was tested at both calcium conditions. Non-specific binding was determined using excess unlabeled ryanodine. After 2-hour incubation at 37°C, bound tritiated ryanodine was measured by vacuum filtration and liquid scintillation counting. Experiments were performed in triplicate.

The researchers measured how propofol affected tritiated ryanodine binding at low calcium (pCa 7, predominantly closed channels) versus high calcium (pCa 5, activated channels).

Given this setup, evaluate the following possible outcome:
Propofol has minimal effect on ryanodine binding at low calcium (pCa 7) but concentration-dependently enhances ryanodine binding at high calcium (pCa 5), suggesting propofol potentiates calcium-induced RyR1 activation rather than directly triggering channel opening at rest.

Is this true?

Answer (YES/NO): NO